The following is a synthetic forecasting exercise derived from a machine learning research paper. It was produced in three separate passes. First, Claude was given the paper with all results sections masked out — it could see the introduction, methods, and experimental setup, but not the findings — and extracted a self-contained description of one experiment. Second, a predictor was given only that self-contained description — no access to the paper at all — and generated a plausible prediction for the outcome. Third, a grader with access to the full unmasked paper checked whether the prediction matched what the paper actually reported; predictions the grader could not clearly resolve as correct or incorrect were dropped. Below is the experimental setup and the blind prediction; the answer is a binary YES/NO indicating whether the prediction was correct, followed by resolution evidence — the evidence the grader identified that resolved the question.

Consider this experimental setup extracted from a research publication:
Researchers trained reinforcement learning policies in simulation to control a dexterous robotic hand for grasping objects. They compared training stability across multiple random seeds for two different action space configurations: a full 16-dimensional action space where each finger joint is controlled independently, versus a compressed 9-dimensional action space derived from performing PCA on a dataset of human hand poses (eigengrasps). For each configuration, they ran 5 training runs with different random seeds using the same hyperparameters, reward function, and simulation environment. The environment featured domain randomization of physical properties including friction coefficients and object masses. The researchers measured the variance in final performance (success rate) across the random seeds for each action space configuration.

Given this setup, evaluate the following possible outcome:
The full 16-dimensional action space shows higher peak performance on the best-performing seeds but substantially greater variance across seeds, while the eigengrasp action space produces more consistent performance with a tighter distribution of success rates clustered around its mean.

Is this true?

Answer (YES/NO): NO